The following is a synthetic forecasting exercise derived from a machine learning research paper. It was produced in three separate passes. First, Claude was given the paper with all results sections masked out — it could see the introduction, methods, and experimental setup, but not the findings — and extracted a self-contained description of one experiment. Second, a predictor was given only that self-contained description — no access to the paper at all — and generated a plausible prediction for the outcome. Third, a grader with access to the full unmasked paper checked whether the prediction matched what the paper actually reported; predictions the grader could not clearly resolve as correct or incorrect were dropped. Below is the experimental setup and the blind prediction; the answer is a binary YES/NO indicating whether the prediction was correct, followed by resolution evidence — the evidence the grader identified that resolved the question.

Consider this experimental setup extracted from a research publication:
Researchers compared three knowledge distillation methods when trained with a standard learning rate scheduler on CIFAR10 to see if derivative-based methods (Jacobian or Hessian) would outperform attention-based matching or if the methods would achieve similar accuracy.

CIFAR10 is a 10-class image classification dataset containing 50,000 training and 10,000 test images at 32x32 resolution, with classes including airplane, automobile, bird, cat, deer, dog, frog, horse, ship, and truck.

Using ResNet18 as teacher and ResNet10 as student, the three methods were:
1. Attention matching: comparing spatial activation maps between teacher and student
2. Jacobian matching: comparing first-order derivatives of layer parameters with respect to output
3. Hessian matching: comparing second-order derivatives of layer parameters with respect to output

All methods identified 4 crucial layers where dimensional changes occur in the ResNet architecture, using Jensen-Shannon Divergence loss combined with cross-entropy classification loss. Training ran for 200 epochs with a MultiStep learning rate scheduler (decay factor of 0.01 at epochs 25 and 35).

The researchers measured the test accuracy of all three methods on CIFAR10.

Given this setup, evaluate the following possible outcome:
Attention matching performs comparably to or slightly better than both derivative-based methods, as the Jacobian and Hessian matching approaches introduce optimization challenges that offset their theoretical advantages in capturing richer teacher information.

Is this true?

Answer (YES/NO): YES